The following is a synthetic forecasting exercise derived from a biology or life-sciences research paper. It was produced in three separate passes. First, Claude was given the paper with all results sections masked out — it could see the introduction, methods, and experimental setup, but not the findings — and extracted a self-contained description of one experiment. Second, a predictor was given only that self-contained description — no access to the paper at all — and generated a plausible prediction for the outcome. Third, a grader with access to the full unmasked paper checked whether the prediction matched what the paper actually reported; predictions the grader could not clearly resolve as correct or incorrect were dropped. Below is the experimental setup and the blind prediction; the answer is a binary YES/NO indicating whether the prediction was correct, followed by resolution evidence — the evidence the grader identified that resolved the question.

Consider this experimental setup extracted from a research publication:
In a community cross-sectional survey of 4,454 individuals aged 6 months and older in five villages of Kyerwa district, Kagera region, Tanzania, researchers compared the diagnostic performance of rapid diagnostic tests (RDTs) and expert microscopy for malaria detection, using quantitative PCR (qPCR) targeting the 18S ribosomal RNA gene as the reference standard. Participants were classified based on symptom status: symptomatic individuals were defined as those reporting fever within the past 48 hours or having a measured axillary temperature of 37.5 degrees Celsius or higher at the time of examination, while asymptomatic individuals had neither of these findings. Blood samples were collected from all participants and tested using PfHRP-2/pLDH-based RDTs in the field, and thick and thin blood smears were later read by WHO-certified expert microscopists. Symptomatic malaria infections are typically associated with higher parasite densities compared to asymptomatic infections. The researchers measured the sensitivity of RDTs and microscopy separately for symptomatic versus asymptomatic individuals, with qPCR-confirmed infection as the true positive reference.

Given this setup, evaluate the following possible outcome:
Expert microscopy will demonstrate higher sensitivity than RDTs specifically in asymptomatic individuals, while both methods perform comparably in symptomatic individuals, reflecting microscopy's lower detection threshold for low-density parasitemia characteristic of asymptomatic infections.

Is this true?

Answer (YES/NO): NO